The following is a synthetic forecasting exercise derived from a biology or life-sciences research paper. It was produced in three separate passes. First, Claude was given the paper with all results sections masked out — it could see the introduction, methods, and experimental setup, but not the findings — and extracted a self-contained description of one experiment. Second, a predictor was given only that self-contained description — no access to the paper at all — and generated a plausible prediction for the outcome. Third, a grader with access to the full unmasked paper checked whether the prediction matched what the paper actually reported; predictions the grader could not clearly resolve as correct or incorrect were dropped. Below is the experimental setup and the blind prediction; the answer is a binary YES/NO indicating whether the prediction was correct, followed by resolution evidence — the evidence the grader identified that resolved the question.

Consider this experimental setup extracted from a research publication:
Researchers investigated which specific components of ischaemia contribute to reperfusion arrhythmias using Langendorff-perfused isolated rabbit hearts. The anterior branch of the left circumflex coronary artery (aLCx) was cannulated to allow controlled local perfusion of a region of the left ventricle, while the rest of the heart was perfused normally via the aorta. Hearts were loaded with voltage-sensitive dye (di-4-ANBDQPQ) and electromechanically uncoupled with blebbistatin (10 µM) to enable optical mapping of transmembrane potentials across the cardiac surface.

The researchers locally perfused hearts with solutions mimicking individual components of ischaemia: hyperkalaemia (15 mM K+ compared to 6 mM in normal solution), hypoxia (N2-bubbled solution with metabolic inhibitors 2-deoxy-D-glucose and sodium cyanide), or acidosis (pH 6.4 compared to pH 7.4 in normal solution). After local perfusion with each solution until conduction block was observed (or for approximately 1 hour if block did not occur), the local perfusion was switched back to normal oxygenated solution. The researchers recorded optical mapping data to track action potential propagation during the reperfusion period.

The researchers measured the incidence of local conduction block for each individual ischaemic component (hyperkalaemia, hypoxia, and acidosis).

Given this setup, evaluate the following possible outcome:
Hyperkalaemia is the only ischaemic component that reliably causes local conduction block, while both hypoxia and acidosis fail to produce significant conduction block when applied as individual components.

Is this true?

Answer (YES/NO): NO